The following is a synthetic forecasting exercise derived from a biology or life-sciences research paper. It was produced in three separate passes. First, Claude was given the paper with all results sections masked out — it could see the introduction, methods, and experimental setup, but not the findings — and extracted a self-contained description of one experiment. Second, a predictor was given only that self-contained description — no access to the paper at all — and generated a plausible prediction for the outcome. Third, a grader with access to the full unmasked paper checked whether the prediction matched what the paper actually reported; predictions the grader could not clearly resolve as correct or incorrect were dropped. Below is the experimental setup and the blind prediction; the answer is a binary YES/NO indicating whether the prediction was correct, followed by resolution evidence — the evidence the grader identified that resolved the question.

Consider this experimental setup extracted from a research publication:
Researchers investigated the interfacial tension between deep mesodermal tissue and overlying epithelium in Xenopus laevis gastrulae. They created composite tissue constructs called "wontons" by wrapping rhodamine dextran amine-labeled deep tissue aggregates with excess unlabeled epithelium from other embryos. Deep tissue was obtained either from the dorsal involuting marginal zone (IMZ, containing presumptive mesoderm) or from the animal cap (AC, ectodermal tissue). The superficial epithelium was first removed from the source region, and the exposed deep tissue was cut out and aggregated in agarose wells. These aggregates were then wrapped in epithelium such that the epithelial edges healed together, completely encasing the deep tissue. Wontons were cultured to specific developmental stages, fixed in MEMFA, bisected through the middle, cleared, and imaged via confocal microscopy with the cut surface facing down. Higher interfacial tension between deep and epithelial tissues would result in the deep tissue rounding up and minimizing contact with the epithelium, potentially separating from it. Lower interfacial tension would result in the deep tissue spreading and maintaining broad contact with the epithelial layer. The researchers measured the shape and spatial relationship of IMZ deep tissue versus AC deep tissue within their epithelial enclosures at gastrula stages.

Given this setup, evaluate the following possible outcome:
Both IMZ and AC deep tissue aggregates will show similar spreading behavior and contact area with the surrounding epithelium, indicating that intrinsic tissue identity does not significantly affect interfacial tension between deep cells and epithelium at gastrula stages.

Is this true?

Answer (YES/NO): NO